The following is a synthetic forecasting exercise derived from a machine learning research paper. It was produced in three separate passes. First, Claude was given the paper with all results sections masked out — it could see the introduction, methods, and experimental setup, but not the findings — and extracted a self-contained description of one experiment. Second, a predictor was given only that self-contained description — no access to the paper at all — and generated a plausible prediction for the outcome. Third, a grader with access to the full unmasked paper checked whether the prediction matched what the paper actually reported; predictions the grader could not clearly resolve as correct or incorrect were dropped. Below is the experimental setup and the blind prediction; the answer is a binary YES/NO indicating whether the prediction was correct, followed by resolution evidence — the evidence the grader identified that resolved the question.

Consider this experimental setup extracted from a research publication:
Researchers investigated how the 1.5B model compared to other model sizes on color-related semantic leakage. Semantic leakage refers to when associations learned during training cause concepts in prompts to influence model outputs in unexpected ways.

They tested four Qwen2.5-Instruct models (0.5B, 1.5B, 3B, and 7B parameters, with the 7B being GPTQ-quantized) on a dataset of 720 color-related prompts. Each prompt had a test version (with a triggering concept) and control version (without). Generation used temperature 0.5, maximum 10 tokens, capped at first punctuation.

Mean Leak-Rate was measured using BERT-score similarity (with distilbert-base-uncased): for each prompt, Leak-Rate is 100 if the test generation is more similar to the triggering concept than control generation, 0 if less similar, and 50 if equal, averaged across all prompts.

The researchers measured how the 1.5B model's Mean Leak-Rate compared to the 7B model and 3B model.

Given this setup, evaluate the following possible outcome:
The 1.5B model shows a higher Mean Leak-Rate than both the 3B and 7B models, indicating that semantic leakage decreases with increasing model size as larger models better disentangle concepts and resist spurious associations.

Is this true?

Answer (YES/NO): NO